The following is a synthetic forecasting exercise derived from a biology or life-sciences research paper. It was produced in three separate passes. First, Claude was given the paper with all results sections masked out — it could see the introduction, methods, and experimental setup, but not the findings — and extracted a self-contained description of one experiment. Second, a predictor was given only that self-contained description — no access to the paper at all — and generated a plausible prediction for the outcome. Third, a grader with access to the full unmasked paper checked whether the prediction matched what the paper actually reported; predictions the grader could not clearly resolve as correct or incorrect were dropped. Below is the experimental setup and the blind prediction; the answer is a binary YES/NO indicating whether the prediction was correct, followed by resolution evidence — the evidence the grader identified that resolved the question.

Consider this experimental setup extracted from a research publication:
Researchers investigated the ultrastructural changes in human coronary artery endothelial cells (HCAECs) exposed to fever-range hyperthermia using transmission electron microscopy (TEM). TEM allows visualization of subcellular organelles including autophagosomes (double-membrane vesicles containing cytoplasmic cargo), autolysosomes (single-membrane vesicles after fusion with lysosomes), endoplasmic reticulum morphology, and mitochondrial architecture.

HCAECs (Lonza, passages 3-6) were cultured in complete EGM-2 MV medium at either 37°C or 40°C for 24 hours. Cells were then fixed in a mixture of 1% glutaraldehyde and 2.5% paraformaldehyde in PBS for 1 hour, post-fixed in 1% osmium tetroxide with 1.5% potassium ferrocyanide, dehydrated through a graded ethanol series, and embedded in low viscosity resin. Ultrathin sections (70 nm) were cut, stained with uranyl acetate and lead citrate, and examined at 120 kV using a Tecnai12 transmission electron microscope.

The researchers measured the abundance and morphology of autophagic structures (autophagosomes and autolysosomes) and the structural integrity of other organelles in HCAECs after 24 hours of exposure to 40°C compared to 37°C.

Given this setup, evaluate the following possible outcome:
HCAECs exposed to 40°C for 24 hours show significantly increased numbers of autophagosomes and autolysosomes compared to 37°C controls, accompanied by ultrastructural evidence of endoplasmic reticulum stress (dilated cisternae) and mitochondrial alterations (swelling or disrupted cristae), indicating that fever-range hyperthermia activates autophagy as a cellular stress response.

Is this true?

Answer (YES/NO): NO